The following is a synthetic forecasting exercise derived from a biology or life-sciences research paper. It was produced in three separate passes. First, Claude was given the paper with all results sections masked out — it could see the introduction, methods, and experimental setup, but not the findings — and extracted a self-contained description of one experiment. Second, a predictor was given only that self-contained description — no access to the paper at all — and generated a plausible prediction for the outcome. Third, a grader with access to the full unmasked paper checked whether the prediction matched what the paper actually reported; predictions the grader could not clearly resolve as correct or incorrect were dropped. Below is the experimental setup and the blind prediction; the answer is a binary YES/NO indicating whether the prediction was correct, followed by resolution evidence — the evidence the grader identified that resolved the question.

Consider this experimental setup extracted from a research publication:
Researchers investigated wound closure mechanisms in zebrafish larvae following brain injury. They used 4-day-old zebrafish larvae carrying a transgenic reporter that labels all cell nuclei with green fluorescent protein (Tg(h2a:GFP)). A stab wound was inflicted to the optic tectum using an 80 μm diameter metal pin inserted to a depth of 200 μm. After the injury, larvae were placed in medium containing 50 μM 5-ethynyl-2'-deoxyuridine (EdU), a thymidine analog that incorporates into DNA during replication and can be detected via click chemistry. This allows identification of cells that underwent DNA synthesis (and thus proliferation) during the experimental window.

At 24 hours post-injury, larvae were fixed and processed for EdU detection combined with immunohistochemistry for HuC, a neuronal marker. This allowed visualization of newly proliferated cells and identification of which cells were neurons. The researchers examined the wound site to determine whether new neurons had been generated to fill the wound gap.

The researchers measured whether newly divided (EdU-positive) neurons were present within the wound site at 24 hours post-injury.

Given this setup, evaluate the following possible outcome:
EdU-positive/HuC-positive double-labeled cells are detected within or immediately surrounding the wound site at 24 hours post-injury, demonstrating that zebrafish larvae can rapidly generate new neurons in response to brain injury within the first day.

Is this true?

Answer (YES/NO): NO